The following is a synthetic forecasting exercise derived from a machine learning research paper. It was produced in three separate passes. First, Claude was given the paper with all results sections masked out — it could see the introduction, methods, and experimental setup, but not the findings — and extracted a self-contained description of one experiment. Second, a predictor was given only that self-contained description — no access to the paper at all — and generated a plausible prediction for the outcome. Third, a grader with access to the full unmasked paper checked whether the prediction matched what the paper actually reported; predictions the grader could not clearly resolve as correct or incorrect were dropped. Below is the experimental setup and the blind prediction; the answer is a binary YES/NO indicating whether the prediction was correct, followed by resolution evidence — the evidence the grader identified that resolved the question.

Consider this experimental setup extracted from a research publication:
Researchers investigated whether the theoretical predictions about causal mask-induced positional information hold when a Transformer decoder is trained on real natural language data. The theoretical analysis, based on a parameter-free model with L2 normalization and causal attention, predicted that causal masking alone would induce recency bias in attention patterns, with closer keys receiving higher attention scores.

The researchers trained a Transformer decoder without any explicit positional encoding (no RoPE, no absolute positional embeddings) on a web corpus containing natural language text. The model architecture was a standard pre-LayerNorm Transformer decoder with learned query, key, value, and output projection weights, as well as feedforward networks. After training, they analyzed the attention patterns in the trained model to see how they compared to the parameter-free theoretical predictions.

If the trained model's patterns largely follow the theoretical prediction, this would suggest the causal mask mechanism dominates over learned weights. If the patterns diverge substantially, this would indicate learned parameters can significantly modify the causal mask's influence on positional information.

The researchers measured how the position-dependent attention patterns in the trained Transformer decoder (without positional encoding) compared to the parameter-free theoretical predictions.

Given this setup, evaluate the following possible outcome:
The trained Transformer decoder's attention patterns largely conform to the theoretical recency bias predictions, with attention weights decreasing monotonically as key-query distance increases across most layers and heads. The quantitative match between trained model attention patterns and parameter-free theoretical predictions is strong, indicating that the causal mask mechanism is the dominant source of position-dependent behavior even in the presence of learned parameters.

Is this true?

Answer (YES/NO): NO